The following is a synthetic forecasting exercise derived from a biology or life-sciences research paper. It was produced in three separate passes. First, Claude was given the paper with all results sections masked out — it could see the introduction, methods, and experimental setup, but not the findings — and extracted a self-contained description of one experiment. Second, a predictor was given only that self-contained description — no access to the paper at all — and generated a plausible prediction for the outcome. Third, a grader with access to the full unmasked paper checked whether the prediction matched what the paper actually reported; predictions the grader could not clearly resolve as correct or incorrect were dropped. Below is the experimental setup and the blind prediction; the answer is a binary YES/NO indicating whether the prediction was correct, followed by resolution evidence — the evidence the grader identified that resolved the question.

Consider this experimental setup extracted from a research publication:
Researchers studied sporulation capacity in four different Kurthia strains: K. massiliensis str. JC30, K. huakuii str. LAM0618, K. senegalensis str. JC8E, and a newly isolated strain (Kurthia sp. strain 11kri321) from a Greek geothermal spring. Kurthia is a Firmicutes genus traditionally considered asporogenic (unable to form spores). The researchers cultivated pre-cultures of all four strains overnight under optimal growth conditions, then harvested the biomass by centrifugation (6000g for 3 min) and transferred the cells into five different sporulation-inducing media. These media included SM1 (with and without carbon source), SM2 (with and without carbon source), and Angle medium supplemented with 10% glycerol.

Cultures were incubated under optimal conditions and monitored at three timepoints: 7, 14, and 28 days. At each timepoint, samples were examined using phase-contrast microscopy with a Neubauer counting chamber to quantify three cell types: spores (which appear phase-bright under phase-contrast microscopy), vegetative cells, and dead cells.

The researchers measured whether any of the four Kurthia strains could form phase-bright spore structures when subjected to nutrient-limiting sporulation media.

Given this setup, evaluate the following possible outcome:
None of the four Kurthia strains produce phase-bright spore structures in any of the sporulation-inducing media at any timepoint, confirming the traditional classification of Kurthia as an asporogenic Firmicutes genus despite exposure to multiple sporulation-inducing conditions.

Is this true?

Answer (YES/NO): NO